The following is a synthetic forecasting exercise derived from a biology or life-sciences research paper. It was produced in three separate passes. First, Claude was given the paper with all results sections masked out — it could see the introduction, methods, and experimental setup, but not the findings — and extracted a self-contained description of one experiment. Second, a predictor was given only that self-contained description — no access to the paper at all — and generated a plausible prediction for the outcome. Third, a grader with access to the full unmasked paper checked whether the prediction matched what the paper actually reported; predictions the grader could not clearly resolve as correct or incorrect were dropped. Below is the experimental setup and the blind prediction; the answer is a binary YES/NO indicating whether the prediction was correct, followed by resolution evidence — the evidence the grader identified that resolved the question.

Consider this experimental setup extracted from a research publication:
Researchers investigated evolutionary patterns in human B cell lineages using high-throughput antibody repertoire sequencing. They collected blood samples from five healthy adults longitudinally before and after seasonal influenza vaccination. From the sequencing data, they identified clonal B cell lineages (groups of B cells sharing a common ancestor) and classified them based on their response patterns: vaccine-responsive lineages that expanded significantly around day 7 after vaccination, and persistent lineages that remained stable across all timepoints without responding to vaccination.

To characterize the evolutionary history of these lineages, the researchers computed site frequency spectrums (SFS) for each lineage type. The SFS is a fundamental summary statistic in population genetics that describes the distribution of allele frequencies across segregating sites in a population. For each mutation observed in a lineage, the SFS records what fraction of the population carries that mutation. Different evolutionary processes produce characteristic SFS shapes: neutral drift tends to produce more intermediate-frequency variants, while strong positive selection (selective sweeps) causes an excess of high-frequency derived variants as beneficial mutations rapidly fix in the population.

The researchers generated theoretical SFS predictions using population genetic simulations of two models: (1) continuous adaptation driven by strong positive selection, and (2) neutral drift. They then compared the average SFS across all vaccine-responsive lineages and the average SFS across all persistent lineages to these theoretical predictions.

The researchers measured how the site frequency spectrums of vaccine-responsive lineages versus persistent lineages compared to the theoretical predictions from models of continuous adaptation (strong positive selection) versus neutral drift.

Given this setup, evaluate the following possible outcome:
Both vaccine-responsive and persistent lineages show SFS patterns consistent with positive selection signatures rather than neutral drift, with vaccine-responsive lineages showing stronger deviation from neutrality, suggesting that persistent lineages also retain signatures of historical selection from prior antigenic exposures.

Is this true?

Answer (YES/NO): NO